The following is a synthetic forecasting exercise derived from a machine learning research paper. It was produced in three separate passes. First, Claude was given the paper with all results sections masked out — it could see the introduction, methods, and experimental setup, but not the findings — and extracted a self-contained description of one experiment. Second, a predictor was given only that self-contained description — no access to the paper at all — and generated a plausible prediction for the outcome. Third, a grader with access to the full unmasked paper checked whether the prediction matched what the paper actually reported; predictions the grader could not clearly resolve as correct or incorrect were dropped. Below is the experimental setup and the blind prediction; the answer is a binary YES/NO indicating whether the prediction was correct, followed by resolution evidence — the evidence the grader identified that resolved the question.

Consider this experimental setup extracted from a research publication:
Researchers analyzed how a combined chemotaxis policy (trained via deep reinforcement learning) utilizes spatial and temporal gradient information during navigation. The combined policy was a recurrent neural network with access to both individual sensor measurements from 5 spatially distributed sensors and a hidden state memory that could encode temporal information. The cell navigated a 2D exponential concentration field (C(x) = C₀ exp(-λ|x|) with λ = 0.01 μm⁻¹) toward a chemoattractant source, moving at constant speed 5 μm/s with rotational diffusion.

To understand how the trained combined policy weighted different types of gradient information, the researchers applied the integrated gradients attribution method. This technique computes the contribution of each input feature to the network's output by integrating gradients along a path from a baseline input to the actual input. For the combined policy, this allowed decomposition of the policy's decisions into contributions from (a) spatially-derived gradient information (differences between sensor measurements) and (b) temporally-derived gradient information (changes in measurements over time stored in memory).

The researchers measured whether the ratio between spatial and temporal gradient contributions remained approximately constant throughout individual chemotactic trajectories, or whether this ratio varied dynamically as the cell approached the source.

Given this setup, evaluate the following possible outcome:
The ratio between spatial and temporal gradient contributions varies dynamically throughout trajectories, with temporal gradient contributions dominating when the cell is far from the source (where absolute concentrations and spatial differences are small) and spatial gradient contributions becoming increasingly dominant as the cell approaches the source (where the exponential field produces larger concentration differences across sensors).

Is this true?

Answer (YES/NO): YES